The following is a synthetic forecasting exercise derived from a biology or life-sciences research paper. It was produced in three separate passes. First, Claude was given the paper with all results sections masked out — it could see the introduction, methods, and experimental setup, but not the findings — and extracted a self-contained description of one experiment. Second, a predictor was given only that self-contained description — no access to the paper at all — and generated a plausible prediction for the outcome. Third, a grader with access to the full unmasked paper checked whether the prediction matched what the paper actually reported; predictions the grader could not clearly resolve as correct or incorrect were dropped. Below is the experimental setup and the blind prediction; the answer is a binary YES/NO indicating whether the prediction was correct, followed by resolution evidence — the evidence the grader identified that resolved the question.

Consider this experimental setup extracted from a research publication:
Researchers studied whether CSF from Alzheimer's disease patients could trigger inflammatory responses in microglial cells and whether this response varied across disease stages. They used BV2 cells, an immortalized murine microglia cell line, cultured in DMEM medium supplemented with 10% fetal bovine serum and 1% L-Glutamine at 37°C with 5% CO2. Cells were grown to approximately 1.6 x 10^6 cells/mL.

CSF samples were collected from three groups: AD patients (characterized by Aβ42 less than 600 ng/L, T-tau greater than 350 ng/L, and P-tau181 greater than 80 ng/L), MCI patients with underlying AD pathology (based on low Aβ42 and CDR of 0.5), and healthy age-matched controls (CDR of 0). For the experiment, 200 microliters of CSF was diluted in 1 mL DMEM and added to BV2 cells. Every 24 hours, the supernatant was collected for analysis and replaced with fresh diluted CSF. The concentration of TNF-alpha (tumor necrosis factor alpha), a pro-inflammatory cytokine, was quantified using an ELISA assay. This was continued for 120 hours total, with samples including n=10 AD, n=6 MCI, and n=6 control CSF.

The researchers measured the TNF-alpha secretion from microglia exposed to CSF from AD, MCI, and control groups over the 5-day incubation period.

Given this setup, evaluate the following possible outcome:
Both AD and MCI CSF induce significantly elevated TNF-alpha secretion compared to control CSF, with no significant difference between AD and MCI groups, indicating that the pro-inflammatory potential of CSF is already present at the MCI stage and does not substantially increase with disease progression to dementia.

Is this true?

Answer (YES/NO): NO